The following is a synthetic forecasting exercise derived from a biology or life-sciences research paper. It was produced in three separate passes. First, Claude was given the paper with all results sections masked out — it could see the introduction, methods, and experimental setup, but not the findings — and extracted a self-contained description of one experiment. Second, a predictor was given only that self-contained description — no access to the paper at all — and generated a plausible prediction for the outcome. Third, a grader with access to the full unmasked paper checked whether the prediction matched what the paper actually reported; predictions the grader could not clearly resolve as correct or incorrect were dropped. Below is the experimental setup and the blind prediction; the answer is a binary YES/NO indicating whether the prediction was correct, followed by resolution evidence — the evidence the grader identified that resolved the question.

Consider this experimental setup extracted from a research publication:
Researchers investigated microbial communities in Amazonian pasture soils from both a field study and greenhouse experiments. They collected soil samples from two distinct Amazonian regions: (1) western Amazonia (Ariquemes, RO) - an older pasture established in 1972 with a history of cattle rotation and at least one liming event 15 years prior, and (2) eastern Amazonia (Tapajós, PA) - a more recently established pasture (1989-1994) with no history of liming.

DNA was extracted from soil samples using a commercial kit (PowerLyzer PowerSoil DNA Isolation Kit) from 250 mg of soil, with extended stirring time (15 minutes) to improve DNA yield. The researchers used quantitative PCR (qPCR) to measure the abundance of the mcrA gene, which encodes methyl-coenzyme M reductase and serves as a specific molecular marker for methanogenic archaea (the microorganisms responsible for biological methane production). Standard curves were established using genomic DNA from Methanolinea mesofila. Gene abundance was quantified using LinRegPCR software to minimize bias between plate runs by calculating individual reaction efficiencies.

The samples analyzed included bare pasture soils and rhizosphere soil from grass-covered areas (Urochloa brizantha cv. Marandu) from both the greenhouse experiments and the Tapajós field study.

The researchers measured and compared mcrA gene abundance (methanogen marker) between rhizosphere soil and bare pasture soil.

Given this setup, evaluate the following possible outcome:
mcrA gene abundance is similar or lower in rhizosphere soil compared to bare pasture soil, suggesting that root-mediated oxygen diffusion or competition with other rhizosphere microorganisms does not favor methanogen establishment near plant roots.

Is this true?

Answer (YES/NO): YES